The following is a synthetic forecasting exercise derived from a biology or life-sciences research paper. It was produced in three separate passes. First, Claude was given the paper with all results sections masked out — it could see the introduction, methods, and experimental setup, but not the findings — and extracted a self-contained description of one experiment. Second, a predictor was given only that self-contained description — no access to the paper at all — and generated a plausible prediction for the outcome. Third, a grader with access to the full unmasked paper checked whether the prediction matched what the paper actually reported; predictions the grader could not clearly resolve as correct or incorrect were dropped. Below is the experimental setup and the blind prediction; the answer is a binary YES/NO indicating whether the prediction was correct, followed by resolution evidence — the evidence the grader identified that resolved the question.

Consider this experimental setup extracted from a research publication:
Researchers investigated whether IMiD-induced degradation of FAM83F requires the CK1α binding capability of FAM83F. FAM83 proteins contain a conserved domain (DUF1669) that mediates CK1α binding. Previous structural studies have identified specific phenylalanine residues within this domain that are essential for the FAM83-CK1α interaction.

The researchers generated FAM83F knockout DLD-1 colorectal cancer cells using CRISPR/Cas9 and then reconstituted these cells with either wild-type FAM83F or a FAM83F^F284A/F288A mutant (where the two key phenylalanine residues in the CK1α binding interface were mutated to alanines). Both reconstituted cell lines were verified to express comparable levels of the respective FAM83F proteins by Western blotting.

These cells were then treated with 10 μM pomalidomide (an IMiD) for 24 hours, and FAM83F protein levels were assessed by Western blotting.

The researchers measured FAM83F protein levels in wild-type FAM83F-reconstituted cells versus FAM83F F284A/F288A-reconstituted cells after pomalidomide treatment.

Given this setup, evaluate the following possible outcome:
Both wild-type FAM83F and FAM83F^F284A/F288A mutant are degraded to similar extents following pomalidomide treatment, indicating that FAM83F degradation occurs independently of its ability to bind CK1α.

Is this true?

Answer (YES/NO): NO